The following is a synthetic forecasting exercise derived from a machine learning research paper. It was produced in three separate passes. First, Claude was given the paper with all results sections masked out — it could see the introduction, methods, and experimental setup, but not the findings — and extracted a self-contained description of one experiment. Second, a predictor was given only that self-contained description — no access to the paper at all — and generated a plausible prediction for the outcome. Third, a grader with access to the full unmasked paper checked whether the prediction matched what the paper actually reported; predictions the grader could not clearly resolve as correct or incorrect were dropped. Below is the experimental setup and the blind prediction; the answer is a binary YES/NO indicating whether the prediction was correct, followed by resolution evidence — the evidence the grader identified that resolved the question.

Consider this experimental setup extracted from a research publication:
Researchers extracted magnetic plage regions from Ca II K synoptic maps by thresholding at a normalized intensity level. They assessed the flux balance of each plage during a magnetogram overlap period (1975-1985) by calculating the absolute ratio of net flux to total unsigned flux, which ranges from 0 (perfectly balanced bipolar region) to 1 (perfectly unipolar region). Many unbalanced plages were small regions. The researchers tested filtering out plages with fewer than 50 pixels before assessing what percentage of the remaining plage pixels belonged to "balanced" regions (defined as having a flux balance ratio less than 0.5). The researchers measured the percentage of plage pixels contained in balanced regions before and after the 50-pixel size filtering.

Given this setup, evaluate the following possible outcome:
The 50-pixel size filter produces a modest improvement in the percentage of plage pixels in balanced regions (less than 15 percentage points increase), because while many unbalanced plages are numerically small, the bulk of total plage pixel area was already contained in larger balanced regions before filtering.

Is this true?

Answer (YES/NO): NO